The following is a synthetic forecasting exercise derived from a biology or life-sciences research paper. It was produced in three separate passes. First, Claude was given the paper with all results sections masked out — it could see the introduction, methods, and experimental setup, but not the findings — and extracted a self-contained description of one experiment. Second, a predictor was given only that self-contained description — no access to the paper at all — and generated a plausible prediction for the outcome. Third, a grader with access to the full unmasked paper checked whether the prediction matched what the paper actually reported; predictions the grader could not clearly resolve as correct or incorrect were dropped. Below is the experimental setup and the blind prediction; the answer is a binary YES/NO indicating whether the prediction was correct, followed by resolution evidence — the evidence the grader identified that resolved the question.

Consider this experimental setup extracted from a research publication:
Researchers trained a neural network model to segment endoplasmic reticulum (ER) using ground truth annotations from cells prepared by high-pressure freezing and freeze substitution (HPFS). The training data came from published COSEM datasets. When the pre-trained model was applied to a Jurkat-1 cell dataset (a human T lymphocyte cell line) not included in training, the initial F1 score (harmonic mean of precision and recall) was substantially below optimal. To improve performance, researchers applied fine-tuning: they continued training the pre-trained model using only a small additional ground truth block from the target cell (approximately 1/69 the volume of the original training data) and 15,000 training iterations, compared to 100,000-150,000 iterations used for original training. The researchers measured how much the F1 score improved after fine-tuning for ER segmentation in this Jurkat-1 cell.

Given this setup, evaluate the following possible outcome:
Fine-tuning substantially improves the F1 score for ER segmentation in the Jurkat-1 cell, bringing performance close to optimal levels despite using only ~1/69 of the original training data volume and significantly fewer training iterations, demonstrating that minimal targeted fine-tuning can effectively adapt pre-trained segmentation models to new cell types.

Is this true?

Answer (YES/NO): NO